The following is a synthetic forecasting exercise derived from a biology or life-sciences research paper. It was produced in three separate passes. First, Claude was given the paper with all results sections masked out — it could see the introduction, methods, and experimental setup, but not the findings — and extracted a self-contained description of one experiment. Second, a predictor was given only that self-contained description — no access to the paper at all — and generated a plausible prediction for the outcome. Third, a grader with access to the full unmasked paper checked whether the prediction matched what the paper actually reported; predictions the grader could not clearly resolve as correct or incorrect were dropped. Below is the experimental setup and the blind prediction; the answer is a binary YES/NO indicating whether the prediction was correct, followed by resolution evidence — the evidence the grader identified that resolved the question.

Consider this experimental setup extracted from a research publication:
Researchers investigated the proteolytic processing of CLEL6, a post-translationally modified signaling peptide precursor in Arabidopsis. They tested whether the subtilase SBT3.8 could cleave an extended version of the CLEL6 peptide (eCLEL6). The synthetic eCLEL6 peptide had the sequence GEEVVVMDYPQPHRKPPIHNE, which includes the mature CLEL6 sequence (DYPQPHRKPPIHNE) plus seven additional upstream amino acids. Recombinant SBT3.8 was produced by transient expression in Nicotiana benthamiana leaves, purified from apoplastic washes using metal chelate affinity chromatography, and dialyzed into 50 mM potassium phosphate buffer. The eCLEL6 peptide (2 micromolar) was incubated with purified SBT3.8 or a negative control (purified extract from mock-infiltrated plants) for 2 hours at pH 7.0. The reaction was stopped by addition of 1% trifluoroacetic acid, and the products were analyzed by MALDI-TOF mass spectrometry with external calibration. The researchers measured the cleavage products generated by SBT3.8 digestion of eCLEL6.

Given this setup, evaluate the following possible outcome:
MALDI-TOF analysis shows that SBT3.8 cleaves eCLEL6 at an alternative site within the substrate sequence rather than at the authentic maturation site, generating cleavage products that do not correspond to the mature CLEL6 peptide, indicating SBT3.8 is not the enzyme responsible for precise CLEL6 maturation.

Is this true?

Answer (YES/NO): NO